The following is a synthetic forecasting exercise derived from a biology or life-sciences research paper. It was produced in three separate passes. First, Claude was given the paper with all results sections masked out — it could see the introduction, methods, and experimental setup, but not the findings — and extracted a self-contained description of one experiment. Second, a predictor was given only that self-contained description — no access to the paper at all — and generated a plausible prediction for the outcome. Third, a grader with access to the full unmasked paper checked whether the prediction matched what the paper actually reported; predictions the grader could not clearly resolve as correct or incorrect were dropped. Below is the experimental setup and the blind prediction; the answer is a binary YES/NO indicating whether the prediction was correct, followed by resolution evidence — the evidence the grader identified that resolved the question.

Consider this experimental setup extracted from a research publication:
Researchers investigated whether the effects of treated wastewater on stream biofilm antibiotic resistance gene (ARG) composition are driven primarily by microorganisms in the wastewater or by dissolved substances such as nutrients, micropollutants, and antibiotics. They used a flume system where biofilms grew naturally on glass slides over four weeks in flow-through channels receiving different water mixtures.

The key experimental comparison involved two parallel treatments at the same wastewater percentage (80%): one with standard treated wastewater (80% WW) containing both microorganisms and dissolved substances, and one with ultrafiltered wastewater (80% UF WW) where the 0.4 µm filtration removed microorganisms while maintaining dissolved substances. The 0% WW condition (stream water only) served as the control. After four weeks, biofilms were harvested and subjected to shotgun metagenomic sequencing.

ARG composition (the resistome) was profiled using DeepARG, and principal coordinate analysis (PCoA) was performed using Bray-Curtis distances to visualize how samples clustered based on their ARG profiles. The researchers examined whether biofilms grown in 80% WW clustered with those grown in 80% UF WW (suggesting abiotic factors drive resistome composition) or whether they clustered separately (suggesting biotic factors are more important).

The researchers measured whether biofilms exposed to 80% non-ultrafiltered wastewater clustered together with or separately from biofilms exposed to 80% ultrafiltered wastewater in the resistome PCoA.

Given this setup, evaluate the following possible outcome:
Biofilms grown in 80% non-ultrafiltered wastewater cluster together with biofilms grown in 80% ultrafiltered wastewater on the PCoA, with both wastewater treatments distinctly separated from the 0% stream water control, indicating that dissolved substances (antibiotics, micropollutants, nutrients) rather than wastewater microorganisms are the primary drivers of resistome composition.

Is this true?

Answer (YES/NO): NO